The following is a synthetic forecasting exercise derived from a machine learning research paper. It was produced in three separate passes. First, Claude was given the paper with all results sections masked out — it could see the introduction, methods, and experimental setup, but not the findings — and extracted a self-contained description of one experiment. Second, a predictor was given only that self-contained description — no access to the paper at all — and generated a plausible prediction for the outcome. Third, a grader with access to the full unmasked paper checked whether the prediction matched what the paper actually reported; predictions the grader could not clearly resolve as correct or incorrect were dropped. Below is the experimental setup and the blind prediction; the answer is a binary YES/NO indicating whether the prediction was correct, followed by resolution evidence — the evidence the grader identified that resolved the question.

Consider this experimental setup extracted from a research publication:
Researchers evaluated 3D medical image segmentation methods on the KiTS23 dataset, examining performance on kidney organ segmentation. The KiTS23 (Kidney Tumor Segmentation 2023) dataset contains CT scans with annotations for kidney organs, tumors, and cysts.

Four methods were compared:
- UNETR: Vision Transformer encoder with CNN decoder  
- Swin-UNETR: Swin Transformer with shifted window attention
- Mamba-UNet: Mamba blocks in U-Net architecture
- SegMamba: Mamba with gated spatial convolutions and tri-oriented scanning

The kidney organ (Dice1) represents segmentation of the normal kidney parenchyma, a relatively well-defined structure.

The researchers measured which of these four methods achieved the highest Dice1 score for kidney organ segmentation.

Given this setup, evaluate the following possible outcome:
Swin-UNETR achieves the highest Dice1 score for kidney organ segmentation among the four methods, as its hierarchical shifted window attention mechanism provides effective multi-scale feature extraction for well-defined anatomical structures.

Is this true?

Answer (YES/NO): NO